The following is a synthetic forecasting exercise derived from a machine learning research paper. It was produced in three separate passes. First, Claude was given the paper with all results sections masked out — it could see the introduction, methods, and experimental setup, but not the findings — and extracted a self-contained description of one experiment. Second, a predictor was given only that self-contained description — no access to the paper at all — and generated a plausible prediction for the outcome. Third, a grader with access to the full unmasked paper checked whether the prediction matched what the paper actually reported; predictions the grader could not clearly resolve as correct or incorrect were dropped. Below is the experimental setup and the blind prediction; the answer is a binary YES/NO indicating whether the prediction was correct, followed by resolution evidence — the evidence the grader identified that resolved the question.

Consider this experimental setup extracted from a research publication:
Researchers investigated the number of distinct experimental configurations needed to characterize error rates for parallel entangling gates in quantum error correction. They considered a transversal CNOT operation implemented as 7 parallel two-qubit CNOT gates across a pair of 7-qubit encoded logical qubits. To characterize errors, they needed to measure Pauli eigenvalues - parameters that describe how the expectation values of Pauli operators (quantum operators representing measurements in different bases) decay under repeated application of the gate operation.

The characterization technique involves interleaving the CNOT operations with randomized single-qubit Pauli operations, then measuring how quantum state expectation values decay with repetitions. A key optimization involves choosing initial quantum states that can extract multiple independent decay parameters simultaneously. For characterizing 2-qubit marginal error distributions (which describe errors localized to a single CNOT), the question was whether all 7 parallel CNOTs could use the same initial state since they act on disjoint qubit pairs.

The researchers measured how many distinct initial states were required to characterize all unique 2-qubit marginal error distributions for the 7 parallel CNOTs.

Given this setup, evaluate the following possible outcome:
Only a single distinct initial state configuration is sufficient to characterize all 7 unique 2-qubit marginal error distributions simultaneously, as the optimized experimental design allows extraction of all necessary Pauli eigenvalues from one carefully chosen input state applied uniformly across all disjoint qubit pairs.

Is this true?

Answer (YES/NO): NO